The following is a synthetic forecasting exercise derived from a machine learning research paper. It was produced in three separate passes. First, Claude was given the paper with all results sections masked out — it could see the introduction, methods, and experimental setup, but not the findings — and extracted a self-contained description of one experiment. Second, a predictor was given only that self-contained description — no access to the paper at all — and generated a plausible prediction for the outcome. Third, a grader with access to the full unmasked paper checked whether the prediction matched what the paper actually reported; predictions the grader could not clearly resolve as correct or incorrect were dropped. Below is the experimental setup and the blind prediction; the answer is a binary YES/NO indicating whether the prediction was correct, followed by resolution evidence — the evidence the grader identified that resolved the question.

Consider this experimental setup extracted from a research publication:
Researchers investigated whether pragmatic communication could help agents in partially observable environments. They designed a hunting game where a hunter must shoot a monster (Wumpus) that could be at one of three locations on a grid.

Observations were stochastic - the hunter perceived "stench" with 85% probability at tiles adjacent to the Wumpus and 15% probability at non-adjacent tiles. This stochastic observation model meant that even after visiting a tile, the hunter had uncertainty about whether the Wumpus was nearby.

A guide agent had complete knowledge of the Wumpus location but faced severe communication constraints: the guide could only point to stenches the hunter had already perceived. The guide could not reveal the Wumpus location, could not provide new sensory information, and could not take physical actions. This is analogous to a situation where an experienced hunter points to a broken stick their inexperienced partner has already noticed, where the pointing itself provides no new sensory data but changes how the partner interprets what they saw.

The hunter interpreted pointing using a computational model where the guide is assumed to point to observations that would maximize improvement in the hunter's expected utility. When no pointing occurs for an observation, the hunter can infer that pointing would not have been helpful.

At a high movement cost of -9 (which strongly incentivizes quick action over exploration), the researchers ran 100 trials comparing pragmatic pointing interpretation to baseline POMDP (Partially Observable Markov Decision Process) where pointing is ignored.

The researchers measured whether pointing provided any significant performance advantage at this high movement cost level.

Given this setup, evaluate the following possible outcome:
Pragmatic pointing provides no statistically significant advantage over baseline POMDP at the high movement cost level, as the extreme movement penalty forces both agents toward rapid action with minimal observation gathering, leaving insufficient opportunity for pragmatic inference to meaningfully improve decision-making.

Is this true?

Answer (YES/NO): YES